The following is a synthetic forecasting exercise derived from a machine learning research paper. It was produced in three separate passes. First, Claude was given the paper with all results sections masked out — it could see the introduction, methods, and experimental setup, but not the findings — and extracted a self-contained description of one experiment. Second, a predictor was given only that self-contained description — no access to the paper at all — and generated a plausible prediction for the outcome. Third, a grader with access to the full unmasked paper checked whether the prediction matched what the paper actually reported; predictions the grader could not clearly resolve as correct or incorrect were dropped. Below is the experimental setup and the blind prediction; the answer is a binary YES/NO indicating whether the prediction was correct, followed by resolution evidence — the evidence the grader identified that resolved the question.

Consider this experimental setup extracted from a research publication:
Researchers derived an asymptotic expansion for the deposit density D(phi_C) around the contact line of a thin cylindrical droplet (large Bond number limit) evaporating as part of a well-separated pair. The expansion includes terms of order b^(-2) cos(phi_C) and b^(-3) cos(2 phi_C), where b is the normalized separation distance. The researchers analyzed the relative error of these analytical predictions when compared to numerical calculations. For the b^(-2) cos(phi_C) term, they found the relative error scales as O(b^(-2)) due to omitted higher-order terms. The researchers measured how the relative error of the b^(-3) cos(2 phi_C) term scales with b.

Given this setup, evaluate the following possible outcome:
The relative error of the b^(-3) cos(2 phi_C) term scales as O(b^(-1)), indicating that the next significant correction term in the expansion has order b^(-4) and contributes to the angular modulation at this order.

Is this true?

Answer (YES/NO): YES